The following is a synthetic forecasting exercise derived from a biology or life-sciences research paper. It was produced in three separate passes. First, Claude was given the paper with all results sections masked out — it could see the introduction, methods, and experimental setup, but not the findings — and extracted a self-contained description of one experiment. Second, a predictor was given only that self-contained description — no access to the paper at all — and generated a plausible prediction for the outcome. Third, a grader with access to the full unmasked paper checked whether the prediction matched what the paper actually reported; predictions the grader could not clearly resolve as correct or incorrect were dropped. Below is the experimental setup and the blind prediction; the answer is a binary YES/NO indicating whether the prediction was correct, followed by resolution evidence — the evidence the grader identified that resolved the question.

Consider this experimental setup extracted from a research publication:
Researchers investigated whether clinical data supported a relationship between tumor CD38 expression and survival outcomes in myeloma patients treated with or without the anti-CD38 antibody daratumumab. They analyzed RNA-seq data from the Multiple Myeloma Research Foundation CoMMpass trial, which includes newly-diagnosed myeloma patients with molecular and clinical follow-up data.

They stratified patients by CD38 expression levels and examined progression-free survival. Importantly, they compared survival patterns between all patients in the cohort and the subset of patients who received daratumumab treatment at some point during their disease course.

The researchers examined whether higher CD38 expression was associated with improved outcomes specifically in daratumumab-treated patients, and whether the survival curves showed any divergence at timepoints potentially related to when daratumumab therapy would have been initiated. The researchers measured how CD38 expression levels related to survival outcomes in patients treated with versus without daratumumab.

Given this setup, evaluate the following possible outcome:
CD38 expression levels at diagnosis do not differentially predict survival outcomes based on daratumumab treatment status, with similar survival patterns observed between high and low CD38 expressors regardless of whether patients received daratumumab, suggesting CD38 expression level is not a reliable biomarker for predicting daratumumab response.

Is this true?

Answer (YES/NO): NO